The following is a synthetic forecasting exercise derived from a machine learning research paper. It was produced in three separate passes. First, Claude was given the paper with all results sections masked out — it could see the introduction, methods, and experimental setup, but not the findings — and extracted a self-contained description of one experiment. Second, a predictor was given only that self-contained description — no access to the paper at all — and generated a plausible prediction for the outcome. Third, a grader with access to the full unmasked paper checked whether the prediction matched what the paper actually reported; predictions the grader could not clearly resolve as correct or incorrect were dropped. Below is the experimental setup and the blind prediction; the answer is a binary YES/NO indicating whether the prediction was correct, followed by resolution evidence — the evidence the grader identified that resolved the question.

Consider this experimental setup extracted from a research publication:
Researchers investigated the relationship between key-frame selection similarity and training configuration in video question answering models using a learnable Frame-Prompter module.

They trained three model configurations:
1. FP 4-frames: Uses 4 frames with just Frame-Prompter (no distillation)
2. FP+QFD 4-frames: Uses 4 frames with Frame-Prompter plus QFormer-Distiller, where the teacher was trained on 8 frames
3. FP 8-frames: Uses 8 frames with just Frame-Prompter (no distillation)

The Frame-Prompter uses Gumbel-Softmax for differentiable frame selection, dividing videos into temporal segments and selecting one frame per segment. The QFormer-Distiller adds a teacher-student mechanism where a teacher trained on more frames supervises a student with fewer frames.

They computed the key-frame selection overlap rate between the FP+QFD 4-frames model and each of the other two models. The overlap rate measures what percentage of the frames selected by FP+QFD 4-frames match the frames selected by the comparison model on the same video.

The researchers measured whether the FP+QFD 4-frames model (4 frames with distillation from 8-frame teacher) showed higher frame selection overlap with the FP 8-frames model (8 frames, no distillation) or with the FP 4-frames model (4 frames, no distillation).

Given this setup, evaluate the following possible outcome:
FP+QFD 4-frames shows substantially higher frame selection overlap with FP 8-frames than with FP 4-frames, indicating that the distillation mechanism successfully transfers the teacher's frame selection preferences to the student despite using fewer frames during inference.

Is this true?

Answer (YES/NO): YES